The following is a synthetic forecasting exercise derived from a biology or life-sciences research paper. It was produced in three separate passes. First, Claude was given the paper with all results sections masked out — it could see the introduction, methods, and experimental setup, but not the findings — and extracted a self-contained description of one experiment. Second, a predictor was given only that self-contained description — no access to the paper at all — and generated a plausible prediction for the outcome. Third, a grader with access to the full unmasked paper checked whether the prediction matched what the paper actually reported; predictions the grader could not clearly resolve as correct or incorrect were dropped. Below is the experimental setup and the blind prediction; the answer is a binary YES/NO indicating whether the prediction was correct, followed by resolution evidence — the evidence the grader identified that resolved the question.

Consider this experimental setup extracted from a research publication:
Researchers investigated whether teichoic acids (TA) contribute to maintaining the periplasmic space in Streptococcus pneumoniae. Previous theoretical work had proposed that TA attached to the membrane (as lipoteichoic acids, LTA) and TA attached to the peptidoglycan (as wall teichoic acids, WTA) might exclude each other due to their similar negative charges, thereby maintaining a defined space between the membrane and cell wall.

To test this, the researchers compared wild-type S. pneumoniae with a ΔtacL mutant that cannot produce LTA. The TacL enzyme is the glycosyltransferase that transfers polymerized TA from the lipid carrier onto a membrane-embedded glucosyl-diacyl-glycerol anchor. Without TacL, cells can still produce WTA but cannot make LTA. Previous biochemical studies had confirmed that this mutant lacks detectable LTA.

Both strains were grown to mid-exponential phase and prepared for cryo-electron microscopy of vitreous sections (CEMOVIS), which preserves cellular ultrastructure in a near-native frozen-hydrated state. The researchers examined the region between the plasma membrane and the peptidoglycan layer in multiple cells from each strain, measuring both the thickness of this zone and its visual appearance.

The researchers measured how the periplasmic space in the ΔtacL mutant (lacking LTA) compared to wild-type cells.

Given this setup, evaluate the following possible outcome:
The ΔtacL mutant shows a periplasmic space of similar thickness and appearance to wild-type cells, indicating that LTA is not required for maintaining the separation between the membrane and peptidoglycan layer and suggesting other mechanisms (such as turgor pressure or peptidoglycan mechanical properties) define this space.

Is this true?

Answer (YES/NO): NO